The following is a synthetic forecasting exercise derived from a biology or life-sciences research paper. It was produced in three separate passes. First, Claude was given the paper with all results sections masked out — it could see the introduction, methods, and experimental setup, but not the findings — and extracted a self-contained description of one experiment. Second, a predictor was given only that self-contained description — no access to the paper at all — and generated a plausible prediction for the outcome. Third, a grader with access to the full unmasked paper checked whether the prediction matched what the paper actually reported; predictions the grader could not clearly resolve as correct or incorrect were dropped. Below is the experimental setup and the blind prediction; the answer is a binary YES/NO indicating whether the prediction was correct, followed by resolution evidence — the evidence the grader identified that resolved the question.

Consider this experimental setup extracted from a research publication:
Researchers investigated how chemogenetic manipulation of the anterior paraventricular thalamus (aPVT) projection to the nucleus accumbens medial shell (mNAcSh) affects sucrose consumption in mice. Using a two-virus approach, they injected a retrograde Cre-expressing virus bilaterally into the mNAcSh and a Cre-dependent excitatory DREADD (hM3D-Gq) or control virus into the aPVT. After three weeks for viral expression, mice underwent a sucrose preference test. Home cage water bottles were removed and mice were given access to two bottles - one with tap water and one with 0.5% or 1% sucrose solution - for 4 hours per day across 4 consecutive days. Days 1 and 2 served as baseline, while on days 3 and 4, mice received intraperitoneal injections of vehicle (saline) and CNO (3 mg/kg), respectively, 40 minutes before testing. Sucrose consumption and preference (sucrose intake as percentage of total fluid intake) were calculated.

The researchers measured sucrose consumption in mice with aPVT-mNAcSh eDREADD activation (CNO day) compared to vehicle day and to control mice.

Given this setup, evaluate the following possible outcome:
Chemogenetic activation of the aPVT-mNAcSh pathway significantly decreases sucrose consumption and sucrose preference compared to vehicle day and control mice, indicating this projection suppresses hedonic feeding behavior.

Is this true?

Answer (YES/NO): NO